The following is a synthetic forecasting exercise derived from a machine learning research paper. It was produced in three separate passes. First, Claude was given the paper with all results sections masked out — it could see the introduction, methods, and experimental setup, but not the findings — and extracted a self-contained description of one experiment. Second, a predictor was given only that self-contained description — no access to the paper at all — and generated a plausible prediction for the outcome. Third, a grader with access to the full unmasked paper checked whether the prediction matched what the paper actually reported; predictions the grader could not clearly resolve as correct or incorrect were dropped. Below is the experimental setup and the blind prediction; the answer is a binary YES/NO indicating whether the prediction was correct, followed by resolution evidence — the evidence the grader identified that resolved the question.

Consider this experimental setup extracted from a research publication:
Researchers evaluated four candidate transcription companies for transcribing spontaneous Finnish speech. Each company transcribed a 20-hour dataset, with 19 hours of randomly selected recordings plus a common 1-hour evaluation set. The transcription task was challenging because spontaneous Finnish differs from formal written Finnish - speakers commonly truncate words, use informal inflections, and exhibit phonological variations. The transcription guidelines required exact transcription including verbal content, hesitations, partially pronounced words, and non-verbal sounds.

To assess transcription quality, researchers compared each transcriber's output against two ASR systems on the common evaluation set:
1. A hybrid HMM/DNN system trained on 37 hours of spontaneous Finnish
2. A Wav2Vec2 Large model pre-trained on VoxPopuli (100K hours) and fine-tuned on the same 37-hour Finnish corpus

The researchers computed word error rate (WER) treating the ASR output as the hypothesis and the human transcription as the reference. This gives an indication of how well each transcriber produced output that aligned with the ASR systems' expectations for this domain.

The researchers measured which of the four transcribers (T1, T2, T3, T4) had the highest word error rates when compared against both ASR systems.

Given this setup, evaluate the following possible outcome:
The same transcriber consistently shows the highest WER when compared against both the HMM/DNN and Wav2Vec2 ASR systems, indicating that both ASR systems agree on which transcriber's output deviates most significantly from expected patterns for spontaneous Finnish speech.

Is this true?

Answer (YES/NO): YES